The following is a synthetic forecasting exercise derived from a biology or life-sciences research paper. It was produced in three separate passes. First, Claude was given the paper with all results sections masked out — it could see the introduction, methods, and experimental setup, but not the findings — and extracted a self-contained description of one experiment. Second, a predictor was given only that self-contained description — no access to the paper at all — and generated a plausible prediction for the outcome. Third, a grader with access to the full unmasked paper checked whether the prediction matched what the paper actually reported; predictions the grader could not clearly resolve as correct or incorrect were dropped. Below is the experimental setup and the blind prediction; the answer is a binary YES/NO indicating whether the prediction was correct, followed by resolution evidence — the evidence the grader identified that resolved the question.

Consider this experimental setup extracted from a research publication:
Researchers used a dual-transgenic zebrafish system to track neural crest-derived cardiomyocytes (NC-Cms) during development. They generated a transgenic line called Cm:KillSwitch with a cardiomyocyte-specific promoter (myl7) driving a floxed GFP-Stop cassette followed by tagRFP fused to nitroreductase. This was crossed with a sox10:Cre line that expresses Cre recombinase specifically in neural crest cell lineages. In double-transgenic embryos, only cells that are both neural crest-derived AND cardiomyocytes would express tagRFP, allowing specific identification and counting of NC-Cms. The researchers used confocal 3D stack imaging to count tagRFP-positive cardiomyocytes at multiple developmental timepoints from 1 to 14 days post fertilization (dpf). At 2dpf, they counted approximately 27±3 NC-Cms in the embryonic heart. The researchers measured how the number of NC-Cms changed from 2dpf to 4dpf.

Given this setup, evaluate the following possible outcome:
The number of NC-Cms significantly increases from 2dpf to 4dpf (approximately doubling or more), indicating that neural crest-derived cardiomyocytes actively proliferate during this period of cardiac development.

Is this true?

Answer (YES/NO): NO